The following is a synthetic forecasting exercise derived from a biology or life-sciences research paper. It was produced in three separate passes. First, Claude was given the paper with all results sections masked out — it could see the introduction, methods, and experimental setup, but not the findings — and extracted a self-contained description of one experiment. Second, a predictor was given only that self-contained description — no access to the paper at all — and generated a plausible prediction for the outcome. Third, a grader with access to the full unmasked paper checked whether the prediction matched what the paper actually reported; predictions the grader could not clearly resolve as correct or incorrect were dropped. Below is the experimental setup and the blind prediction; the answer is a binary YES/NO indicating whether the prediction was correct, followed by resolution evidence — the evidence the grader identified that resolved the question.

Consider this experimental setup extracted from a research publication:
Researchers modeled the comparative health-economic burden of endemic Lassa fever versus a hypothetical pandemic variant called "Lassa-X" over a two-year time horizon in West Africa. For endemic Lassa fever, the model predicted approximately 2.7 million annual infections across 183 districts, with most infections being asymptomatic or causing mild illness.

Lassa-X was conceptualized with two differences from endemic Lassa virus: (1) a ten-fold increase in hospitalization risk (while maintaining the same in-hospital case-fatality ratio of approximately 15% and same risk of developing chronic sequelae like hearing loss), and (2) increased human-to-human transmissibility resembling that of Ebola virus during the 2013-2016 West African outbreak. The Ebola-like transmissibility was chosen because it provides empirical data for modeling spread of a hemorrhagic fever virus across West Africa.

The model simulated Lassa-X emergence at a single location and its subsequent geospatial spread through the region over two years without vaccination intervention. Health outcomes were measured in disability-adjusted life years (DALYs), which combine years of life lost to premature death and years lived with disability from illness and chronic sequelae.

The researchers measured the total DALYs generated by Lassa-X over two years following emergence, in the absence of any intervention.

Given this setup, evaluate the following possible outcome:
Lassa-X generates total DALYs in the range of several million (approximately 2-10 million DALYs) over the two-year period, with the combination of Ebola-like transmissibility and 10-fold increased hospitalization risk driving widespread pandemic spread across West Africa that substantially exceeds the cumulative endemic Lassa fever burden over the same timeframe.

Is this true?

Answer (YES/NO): NO